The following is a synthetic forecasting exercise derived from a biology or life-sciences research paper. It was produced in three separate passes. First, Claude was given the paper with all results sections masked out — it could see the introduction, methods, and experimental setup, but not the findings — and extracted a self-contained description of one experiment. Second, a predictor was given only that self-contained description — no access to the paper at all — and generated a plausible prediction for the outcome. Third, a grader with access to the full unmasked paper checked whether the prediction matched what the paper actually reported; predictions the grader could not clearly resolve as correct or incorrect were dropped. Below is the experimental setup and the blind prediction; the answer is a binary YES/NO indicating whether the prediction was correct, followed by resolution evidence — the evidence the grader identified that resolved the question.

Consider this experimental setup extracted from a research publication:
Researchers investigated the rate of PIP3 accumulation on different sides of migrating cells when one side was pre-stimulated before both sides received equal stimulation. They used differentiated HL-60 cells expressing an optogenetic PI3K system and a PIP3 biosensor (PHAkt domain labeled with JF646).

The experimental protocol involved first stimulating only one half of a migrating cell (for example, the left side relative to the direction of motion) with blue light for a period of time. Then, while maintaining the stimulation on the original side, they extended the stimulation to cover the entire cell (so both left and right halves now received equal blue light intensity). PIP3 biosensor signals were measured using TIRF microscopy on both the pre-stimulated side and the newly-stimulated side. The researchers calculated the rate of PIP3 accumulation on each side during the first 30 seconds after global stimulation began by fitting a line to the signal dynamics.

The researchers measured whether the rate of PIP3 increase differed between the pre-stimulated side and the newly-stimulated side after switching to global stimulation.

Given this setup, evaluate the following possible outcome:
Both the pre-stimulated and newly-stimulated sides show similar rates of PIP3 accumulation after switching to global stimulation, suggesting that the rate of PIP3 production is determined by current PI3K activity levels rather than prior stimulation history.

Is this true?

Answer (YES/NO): NO